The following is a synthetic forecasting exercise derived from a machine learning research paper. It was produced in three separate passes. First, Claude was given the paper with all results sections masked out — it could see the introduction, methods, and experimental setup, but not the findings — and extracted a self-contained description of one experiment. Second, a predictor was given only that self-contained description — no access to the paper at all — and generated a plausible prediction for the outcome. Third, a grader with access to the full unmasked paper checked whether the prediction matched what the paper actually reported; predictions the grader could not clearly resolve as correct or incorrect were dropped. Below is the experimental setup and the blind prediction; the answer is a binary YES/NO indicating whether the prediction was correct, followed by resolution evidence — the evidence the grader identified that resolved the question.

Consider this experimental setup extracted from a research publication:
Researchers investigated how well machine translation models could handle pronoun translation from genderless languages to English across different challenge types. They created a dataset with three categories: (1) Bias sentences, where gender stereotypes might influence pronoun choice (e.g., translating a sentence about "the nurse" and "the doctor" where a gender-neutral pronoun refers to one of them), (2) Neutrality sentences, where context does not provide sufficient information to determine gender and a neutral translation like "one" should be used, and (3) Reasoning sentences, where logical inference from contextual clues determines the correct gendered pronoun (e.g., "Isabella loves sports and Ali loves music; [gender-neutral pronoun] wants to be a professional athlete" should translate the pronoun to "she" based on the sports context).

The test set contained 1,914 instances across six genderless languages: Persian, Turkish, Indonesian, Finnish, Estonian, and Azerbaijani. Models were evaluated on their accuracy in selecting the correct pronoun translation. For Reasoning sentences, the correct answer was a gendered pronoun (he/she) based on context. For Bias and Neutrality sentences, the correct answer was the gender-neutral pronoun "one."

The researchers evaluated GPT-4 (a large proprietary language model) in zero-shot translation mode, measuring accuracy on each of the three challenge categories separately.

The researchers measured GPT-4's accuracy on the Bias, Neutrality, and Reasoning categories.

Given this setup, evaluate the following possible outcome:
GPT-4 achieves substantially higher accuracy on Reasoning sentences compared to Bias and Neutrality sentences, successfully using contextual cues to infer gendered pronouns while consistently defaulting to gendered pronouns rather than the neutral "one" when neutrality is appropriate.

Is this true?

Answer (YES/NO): YES